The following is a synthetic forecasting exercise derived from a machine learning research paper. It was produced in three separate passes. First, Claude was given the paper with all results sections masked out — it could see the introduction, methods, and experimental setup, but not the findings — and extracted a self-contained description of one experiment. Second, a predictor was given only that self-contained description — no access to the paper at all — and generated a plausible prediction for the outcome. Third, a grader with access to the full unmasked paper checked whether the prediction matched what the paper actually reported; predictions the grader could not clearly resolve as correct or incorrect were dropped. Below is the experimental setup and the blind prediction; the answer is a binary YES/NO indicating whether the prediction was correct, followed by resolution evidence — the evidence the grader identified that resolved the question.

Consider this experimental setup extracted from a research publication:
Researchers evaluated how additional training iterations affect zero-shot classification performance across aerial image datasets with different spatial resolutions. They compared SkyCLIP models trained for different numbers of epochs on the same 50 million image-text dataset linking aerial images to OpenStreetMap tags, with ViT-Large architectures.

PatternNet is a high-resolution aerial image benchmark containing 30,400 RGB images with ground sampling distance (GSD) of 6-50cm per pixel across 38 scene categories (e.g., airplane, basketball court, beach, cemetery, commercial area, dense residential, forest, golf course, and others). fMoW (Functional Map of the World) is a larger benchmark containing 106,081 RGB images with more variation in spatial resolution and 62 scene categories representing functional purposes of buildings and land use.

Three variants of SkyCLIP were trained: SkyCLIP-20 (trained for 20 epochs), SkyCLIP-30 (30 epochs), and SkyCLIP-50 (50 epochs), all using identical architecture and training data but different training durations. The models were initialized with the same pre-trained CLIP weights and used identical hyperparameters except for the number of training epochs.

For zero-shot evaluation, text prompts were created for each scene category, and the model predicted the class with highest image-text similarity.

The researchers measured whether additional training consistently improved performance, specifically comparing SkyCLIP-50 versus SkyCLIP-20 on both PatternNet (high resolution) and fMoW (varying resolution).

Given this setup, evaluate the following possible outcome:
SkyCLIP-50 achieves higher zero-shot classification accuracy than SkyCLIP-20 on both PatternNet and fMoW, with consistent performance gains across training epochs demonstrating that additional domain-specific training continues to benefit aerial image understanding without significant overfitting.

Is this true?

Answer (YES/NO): NO